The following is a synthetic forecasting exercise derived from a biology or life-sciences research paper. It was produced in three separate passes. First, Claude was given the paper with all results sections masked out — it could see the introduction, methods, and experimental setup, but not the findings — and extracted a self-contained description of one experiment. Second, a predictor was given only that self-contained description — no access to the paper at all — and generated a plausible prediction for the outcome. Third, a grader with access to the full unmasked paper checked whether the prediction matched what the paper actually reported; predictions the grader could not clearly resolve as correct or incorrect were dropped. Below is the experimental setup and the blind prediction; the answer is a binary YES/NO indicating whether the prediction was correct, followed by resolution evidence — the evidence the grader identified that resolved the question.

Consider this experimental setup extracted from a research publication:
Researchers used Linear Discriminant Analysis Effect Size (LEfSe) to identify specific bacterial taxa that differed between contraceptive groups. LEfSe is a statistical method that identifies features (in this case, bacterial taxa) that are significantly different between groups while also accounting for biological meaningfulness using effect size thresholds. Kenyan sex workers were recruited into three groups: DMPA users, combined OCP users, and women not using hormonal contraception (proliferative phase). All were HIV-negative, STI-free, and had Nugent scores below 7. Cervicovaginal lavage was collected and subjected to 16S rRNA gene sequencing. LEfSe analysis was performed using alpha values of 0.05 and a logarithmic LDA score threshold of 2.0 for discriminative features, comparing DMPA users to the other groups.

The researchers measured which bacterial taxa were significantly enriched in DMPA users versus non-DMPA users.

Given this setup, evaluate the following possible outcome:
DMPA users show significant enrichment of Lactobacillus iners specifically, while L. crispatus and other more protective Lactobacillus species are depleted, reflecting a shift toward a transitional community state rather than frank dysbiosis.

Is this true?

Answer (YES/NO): NO